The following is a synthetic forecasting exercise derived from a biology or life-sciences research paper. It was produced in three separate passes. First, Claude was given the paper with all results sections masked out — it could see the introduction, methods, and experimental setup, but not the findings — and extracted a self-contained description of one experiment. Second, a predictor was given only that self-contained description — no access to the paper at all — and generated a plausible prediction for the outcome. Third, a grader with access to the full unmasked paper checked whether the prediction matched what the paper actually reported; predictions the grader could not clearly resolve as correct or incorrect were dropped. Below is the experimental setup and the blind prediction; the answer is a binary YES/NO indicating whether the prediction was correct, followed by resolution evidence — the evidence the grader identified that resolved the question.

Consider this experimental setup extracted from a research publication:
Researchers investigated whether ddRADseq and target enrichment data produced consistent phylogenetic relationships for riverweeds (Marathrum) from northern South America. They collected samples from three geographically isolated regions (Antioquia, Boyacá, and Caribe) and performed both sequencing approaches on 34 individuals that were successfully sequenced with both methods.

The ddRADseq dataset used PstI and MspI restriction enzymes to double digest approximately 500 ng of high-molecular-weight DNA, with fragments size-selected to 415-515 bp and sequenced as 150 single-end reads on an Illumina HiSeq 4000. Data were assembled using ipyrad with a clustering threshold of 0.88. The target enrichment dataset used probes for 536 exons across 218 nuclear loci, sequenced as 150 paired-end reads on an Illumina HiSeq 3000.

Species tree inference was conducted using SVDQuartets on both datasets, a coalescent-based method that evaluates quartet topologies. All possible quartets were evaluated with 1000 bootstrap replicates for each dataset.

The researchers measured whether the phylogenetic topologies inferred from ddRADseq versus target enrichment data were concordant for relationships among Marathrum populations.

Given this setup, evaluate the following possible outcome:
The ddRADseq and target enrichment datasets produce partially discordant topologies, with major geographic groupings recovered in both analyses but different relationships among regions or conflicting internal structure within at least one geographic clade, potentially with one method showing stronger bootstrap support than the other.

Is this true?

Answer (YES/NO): NO